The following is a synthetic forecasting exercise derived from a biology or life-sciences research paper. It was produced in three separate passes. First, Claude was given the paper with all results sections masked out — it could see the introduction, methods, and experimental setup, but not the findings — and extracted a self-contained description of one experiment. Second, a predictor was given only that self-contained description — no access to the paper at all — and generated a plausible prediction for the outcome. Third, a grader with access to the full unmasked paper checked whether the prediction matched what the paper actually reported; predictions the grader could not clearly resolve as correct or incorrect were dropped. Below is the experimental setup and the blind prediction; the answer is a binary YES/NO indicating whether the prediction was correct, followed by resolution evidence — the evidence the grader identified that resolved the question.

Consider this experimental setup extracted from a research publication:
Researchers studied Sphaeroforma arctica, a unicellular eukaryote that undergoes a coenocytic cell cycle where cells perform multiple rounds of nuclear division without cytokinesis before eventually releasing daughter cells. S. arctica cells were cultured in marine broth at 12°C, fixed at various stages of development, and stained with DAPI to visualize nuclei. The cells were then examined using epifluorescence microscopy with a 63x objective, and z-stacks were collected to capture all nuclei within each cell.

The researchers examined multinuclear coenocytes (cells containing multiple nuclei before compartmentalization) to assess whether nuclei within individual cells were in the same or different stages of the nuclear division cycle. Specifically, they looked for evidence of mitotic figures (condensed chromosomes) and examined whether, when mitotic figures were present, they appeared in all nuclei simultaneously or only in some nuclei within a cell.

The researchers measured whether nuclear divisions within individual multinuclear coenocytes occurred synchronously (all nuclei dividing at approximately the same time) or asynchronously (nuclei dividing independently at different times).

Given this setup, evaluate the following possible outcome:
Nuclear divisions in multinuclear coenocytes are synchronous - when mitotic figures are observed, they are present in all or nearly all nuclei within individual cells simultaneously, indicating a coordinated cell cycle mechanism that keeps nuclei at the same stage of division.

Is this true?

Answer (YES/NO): YES